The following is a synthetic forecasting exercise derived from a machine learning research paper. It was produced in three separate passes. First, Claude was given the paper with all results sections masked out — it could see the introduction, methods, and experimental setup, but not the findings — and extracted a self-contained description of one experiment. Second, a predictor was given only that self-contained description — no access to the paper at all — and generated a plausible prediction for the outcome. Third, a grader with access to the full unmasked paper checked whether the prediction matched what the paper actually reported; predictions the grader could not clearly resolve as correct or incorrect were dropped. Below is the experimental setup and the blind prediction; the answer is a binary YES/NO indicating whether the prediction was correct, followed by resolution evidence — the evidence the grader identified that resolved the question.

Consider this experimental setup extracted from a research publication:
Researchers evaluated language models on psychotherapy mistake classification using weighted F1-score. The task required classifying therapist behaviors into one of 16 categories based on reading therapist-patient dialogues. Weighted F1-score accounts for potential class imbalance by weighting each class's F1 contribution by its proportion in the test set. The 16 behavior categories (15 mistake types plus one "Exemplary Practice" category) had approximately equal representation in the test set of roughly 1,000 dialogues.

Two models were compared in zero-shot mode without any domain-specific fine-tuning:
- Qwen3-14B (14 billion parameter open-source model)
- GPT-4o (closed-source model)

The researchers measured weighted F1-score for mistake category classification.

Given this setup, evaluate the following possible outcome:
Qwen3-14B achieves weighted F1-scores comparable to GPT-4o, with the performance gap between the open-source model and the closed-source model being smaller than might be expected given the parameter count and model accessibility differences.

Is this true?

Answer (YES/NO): YES